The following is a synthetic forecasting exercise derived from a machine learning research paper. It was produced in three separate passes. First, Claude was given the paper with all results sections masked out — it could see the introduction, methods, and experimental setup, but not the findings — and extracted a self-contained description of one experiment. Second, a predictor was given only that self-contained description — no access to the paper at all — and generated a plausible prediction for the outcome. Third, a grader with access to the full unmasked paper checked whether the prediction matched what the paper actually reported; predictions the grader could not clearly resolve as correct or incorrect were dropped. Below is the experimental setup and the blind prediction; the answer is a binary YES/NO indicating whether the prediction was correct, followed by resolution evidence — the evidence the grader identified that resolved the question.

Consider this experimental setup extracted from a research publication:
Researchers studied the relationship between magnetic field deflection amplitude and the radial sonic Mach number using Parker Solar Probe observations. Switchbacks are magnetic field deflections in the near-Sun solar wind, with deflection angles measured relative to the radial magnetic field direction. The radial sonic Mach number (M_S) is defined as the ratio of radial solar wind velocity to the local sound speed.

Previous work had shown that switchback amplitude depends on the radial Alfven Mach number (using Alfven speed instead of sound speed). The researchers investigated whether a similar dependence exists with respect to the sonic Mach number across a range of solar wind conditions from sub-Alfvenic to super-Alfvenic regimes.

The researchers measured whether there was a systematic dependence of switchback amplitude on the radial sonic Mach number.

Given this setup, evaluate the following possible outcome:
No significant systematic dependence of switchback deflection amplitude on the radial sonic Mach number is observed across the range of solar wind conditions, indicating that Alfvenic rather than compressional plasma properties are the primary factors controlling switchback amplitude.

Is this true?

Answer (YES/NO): NO